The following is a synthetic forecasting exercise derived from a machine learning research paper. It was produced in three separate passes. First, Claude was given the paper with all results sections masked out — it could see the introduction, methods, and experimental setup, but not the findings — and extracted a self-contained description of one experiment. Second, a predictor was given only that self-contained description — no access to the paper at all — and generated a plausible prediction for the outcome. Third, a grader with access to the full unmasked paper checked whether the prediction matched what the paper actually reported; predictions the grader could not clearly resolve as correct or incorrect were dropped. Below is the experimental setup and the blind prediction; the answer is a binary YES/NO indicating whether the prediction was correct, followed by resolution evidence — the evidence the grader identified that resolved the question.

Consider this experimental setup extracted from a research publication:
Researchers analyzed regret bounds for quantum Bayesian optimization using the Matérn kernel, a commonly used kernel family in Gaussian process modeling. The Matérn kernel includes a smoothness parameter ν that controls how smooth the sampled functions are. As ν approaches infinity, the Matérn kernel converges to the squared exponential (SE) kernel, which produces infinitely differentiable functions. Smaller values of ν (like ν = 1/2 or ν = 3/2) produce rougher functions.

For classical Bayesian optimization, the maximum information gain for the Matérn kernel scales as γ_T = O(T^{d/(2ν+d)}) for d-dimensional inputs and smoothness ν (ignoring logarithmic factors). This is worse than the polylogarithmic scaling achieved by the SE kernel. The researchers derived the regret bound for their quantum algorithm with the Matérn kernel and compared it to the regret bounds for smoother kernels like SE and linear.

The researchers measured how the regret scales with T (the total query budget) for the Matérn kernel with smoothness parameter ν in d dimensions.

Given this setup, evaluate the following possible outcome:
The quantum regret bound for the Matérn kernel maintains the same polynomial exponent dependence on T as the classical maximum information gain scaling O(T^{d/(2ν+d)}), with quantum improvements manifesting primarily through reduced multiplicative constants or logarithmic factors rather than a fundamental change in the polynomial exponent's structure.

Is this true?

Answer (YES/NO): NO